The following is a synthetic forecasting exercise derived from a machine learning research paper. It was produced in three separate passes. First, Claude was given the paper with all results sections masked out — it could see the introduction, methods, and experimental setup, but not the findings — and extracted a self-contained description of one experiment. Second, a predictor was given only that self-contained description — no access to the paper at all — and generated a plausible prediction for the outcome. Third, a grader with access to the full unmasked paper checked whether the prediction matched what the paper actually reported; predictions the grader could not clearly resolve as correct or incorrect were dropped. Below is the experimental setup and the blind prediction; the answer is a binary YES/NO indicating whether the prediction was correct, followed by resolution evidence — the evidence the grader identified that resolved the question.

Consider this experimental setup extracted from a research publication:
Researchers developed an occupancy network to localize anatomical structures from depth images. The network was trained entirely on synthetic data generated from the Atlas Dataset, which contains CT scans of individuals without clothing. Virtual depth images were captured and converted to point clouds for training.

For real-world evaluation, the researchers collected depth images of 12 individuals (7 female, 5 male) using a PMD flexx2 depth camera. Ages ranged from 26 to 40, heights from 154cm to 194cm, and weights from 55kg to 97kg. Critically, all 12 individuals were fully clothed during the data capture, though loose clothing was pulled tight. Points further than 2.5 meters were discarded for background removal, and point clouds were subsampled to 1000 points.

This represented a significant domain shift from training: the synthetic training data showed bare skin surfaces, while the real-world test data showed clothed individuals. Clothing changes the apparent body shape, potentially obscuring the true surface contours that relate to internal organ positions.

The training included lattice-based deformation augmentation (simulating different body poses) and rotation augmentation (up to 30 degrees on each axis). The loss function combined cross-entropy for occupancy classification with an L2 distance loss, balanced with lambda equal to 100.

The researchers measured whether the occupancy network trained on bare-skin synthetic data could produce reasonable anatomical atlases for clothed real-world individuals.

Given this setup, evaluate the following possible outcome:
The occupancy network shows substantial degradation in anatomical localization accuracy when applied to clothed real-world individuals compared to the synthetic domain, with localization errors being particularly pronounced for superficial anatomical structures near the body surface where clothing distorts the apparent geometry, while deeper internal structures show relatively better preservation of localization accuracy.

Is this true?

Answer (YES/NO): NO